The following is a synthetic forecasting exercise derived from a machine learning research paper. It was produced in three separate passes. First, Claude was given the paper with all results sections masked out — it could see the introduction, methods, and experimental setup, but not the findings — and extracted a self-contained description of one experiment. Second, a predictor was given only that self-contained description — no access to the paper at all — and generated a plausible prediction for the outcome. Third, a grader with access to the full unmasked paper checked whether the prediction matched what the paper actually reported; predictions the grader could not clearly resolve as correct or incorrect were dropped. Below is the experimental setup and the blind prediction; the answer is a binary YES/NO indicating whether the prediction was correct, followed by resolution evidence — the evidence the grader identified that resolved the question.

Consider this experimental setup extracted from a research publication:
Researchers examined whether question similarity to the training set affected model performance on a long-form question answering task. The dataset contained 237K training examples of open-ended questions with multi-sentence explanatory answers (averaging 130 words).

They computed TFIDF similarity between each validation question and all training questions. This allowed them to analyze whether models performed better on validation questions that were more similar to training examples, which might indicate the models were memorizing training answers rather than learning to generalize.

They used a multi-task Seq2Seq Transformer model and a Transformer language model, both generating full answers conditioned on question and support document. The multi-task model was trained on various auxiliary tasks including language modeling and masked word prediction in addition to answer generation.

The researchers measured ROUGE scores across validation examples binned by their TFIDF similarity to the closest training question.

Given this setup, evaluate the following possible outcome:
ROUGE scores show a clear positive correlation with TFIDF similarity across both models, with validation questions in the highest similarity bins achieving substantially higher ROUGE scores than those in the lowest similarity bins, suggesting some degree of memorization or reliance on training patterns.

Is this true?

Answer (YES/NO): NO